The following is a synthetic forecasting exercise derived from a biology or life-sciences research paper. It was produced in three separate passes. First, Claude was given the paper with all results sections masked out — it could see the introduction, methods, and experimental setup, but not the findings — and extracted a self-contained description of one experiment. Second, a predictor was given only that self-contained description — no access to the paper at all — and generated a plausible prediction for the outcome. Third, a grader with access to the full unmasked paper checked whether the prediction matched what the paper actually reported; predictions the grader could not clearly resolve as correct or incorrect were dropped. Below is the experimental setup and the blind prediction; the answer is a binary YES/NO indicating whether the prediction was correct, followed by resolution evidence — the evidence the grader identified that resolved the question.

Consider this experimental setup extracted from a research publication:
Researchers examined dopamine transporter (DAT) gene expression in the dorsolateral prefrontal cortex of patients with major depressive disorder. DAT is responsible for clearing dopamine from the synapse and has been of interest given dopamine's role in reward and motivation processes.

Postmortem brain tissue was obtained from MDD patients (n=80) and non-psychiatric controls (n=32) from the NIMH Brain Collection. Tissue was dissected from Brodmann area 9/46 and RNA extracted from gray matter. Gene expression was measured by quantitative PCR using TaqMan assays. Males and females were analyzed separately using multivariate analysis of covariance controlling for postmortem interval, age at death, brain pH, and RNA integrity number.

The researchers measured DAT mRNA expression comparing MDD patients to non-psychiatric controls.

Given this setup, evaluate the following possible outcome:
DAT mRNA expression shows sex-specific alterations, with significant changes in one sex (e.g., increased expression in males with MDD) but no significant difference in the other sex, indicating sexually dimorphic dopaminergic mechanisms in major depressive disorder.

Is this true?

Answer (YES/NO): NO